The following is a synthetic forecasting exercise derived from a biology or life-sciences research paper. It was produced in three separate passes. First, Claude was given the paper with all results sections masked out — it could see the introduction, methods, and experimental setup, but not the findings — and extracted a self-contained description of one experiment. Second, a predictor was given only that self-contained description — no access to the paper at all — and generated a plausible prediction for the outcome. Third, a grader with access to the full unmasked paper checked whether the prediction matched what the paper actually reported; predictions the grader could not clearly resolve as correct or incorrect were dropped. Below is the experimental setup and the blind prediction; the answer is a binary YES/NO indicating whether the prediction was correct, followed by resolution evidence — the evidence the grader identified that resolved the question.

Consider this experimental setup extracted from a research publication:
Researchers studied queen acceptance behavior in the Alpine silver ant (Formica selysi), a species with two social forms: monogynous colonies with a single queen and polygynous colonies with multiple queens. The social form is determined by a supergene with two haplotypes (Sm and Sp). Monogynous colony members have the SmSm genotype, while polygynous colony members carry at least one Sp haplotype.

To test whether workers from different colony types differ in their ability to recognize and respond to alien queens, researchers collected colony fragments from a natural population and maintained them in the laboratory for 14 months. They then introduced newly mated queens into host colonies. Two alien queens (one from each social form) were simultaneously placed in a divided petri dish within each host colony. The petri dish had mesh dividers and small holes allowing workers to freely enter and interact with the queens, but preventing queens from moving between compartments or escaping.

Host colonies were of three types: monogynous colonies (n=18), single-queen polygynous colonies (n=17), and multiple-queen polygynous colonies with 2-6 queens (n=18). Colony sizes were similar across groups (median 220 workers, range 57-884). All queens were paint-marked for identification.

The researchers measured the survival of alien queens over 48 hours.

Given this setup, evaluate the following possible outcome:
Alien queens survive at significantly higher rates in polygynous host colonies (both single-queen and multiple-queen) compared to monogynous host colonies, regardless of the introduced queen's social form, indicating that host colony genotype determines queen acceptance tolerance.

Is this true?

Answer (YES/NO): NO